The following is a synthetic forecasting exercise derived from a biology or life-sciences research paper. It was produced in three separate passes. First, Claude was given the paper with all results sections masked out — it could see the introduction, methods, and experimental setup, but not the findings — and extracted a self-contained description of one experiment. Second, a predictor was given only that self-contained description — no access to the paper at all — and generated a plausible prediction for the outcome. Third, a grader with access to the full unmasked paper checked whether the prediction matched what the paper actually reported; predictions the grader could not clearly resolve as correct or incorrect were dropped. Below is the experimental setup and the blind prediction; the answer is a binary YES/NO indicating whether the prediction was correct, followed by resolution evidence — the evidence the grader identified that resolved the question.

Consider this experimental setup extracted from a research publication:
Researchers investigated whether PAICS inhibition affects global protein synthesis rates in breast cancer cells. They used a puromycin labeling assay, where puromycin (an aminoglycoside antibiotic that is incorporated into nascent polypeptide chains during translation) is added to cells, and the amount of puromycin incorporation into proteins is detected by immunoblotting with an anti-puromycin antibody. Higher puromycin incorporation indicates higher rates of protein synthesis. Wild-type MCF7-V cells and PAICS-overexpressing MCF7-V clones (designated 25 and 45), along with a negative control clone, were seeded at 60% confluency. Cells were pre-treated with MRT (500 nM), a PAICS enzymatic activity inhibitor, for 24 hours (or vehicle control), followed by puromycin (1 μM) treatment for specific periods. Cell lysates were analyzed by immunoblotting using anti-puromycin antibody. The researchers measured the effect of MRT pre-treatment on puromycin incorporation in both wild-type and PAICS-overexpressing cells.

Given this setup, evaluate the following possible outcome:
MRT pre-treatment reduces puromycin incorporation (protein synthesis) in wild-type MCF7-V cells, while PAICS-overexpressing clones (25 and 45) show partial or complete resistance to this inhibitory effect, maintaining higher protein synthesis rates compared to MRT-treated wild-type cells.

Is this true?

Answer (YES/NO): NO